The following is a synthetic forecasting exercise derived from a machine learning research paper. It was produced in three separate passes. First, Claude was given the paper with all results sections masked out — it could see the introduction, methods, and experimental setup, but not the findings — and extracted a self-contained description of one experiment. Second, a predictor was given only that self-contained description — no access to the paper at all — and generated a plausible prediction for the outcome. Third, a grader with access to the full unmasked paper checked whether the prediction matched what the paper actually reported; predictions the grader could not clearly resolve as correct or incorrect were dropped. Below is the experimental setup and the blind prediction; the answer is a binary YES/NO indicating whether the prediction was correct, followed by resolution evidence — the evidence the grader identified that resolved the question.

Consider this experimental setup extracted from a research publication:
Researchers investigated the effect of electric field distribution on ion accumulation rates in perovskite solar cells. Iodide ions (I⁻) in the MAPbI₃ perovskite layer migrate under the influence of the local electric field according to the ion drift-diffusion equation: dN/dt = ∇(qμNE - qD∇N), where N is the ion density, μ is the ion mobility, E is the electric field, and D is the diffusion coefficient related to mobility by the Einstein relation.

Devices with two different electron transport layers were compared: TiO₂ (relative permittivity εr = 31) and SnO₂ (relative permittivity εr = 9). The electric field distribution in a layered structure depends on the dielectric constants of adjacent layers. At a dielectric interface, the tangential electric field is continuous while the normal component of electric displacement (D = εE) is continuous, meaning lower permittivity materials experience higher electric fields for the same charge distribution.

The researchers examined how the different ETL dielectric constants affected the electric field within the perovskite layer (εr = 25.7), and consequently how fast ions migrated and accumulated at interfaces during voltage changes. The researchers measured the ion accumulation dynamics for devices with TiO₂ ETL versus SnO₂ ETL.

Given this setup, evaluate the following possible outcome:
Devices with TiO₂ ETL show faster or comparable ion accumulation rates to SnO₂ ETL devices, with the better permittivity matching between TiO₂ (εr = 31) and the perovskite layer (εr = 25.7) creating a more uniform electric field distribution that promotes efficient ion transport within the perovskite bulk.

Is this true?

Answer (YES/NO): NO